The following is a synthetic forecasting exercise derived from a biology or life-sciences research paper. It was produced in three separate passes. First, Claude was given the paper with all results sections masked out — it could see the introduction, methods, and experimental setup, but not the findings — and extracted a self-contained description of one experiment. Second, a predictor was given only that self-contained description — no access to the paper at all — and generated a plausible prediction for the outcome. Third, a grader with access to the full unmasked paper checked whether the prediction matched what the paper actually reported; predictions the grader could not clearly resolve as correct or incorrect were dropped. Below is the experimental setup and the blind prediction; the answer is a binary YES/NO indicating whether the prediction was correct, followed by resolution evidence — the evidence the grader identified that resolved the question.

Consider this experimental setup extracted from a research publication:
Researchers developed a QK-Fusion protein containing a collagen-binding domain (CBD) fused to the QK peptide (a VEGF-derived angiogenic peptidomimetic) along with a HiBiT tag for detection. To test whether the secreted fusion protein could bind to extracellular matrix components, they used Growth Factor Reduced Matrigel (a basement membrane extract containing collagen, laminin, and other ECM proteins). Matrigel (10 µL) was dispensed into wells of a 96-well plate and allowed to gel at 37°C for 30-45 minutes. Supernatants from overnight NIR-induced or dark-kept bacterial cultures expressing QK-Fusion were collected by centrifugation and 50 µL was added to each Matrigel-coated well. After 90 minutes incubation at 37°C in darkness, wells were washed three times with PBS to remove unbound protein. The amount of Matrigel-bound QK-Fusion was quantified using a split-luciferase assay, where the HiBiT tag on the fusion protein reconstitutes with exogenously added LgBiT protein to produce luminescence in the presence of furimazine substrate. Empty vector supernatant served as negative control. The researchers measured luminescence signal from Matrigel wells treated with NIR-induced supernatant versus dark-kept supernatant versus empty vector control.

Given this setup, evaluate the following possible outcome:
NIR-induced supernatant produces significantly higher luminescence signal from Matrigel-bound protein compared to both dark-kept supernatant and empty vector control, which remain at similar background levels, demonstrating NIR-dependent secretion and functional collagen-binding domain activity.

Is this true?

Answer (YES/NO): YES